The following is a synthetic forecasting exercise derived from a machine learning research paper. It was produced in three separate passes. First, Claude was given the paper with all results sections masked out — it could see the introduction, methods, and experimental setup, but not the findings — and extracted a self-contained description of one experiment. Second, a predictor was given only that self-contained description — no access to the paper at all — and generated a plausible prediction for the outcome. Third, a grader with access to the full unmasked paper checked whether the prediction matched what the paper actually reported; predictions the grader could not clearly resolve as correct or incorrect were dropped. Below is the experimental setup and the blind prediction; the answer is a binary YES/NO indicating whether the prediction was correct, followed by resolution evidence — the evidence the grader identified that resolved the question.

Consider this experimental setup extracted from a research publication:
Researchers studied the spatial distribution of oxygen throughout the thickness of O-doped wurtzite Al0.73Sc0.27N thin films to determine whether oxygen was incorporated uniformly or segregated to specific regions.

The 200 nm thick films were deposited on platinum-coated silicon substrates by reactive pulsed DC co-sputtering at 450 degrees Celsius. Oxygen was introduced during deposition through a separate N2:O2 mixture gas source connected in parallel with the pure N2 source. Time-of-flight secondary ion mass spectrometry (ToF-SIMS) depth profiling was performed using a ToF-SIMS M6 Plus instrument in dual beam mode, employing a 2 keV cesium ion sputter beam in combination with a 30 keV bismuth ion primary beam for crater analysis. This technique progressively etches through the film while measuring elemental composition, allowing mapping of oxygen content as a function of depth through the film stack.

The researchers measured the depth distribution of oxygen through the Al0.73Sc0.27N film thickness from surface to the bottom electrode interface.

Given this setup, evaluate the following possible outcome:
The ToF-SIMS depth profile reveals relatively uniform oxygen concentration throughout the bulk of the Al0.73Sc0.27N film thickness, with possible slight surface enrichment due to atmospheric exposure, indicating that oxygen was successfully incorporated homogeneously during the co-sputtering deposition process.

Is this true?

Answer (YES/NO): YES